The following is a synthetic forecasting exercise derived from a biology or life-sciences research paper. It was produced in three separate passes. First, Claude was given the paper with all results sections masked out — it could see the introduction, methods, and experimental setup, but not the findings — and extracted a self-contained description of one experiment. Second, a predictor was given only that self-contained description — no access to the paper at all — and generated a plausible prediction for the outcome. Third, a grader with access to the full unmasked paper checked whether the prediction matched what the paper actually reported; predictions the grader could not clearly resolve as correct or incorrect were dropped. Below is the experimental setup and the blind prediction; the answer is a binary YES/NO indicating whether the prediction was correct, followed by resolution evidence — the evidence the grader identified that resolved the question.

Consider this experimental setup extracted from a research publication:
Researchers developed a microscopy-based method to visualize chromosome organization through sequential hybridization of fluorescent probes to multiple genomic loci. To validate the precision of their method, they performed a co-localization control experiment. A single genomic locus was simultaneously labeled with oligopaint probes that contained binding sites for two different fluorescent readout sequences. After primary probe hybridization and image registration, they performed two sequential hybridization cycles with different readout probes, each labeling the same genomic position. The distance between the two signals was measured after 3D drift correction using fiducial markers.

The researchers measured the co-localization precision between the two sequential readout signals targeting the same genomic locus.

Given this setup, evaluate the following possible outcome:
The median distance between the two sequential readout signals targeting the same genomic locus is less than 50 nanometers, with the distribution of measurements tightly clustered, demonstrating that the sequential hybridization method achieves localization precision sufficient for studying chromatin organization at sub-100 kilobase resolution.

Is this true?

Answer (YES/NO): NO